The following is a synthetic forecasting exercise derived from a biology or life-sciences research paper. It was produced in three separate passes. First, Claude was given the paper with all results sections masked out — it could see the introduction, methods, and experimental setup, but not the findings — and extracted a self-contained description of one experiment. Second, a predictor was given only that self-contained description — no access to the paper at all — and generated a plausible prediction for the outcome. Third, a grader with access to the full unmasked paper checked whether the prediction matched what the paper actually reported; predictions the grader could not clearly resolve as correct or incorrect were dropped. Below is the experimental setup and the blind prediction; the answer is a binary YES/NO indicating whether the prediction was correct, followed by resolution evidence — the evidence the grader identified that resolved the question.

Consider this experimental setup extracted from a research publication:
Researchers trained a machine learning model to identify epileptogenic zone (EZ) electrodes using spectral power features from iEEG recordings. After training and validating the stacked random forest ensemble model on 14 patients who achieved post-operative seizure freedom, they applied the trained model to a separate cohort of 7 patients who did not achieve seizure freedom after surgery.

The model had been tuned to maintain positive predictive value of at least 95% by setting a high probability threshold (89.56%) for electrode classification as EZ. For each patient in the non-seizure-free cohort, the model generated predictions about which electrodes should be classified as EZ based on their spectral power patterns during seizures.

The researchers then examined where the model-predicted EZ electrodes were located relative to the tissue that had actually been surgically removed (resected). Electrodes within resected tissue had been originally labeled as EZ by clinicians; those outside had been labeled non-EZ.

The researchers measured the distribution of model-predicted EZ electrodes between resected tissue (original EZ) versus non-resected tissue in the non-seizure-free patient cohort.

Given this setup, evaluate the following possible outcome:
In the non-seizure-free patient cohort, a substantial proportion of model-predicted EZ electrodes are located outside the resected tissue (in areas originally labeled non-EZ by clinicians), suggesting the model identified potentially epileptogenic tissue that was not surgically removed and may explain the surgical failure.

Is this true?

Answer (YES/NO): YES